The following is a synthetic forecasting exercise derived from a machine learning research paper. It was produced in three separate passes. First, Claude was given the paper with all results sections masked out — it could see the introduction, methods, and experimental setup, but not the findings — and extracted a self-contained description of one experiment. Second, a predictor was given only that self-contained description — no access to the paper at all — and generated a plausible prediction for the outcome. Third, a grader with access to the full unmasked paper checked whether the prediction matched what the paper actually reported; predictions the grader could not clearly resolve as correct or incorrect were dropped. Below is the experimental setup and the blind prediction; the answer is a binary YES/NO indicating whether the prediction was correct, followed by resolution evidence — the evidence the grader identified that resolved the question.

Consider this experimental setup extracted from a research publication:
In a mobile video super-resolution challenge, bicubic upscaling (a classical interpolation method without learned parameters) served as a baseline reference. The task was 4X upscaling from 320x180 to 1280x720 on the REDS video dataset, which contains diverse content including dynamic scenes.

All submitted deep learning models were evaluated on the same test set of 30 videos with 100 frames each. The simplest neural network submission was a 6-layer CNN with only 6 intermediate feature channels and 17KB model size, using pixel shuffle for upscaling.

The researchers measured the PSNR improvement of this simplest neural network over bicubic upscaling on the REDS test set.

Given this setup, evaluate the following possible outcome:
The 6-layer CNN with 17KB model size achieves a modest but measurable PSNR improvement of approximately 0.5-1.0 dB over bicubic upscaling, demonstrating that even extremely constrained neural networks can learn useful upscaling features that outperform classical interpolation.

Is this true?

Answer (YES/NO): YES